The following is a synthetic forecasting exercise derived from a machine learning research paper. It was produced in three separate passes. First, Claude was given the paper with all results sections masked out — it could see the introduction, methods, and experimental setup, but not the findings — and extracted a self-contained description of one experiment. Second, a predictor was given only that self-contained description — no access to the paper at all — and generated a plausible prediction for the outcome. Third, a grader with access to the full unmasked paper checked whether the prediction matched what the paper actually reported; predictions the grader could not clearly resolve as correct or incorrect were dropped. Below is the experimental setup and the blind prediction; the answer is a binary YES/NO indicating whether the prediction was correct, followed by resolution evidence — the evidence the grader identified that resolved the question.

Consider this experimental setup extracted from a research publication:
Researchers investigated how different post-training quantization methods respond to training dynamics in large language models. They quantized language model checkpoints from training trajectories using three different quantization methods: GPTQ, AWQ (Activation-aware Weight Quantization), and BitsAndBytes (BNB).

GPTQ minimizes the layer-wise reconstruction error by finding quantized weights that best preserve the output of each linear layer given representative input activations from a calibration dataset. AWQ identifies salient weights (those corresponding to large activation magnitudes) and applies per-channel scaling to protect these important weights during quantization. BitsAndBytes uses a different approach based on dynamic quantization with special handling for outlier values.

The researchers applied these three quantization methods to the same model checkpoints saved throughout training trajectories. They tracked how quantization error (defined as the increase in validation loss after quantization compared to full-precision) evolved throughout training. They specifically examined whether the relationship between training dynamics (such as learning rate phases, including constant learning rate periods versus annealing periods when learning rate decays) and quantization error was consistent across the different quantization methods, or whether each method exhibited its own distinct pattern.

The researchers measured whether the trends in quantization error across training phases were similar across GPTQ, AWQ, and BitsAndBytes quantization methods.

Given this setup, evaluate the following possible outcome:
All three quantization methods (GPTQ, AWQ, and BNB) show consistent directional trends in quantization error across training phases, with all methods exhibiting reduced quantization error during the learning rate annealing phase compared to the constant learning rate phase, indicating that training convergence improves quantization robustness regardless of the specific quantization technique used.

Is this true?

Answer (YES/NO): NO